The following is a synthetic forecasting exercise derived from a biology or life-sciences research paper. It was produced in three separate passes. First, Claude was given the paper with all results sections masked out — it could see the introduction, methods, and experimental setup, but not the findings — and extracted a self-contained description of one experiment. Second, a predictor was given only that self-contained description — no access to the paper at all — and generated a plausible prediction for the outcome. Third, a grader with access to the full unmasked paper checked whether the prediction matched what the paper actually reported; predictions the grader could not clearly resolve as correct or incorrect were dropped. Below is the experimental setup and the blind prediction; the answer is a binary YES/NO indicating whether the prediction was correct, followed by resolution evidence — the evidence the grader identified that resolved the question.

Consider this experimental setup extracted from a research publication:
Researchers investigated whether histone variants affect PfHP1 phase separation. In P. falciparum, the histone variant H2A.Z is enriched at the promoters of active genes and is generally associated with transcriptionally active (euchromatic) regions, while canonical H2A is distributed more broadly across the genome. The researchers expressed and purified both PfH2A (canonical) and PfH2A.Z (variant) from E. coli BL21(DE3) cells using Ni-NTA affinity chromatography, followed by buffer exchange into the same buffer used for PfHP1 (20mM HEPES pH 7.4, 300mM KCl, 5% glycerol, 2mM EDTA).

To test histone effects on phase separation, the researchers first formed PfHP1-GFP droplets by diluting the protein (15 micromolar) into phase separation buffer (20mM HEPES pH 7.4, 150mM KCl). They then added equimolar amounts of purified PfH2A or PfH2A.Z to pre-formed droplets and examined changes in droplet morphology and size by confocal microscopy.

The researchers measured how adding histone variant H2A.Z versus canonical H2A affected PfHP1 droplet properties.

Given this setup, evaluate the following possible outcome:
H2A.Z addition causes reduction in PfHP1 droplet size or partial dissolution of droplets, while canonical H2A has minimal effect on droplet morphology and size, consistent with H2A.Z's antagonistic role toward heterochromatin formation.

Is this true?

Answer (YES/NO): NO